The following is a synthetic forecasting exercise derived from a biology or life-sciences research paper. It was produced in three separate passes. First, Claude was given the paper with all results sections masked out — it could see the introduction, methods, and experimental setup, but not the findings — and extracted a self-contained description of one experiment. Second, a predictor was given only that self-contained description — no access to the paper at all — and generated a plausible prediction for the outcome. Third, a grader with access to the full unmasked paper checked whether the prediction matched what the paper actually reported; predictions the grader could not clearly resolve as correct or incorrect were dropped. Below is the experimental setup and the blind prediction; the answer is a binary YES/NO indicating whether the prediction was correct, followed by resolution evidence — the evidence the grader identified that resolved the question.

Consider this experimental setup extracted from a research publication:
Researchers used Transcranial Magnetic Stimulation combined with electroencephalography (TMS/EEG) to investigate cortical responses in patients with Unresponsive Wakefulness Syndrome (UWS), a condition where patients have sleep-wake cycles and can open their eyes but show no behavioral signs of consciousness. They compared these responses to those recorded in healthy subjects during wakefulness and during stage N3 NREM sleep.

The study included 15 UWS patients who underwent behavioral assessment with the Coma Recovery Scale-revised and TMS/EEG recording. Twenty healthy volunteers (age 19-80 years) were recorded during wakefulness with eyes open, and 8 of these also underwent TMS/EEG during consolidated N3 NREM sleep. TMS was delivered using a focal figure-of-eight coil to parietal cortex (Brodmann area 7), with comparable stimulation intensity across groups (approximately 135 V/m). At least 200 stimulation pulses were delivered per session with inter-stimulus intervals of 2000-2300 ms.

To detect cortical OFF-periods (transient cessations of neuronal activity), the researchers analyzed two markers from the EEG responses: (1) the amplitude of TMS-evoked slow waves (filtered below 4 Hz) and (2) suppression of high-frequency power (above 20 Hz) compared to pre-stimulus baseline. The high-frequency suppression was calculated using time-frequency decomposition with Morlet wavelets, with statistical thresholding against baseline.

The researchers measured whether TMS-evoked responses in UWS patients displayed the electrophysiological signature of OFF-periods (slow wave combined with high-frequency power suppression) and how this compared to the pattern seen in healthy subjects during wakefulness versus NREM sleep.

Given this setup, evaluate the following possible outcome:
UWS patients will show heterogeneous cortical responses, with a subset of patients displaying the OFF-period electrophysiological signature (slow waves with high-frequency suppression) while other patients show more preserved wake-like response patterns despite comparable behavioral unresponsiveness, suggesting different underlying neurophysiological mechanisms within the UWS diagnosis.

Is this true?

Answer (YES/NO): NO